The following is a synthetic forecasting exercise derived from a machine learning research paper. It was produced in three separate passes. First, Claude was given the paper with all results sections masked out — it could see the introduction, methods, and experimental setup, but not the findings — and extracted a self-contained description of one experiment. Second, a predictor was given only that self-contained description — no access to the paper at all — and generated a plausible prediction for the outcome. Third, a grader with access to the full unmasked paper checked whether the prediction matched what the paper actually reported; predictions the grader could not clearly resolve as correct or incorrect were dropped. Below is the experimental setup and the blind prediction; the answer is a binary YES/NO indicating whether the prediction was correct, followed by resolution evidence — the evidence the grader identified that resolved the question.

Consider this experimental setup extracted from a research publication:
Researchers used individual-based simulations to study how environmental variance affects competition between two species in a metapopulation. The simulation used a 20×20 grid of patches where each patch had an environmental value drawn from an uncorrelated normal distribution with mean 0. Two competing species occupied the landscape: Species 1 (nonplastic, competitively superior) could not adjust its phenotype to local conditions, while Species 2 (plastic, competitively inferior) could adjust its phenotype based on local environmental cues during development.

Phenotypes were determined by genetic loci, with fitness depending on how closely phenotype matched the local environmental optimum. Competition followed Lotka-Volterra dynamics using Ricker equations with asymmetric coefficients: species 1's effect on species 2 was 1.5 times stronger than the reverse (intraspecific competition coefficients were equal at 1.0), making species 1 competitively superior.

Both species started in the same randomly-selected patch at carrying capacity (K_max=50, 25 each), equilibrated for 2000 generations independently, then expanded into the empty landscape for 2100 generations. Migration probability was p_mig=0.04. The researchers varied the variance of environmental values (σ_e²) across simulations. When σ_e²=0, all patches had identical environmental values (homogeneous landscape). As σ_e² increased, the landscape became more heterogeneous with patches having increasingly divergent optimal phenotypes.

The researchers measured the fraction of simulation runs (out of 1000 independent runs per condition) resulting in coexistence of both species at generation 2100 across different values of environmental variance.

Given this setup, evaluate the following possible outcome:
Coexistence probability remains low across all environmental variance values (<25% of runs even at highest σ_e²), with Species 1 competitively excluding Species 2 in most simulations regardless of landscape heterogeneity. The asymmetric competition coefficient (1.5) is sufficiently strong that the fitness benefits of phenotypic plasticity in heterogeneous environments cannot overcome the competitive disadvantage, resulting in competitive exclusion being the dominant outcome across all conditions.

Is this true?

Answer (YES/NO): NO